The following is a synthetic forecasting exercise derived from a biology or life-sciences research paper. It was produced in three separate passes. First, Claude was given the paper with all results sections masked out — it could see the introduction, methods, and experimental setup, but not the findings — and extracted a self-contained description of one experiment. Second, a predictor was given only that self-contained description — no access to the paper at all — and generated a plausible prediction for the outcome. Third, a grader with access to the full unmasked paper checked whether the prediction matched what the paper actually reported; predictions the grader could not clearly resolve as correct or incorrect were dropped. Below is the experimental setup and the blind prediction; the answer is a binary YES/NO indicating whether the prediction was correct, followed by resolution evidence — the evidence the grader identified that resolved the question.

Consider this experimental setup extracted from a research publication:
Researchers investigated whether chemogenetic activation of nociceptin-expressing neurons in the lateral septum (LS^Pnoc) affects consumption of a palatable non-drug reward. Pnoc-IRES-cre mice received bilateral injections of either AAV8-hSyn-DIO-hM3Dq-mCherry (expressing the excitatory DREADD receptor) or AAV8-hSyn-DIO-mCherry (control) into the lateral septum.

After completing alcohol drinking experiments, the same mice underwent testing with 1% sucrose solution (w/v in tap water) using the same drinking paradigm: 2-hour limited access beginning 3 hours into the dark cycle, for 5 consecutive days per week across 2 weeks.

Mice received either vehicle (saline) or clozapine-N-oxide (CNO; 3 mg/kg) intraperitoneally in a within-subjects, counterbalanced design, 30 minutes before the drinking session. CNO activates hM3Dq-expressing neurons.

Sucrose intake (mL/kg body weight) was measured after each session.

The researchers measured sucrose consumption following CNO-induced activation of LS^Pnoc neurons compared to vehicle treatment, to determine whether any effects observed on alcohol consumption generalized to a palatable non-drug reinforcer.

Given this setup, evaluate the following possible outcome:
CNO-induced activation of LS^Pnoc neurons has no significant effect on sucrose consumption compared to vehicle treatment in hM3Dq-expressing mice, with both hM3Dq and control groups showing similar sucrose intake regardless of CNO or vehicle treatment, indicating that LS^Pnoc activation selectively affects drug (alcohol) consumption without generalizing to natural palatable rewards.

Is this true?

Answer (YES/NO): YES